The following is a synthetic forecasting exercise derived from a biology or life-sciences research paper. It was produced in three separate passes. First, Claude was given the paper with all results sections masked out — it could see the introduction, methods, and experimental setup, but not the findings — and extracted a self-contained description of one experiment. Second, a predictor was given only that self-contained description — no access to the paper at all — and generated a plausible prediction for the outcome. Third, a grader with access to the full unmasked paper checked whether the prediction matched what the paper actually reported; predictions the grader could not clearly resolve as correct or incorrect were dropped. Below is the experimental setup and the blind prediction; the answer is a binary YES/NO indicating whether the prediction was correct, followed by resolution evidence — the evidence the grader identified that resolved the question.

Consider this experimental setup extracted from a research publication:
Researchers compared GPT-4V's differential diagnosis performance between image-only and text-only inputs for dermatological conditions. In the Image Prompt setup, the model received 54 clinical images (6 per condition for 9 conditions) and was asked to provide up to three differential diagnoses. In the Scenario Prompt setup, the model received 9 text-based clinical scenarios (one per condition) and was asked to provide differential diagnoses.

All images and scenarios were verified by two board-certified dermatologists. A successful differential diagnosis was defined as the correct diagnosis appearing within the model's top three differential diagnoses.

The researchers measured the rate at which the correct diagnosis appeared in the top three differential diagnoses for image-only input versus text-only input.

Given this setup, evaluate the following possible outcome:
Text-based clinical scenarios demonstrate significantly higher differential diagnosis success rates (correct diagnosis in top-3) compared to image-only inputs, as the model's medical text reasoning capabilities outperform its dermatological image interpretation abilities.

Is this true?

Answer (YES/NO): NO